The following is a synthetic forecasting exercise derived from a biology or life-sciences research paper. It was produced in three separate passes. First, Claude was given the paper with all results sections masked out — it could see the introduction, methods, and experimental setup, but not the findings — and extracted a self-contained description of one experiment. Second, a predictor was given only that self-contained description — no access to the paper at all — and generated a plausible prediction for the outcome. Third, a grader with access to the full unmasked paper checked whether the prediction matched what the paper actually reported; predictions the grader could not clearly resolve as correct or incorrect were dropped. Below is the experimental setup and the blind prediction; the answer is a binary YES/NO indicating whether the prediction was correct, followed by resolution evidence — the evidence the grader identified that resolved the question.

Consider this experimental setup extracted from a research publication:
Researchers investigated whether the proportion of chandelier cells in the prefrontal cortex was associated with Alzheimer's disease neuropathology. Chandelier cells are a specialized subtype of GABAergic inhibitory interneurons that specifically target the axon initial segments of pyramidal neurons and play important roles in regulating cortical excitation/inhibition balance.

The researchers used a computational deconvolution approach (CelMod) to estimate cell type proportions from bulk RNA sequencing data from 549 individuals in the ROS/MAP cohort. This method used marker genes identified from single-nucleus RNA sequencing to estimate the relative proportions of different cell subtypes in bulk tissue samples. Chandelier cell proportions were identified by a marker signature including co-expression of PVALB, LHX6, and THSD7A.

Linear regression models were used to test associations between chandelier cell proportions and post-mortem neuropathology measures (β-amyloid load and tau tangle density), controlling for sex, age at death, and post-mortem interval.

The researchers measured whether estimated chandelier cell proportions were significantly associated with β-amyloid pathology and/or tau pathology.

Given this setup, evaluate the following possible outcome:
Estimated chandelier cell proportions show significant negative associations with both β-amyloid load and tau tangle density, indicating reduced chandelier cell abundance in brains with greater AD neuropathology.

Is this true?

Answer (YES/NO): NO